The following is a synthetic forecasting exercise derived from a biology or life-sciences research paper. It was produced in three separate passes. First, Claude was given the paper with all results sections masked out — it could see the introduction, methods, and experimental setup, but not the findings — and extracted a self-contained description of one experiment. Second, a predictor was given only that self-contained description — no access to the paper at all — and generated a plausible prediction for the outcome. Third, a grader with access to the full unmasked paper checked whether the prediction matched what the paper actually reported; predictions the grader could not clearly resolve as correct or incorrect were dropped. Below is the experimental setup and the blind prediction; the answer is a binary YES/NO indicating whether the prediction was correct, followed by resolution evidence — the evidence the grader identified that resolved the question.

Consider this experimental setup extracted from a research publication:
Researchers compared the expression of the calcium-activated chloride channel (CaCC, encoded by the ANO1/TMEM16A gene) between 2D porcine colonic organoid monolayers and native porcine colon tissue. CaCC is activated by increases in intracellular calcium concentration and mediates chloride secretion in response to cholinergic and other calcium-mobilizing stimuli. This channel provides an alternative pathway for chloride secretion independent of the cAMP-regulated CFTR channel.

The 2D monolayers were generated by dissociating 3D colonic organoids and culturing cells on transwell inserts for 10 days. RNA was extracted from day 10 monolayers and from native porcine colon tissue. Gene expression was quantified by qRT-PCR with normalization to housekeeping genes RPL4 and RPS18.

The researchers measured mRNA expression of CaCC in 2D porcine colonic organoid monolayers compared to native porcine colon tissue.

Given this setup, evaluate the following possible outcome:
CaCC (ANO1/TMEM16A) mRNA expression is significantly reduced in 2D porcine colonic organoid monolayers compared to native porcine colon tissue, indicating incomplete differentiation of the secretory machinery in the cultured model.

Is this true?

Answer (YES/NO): NO